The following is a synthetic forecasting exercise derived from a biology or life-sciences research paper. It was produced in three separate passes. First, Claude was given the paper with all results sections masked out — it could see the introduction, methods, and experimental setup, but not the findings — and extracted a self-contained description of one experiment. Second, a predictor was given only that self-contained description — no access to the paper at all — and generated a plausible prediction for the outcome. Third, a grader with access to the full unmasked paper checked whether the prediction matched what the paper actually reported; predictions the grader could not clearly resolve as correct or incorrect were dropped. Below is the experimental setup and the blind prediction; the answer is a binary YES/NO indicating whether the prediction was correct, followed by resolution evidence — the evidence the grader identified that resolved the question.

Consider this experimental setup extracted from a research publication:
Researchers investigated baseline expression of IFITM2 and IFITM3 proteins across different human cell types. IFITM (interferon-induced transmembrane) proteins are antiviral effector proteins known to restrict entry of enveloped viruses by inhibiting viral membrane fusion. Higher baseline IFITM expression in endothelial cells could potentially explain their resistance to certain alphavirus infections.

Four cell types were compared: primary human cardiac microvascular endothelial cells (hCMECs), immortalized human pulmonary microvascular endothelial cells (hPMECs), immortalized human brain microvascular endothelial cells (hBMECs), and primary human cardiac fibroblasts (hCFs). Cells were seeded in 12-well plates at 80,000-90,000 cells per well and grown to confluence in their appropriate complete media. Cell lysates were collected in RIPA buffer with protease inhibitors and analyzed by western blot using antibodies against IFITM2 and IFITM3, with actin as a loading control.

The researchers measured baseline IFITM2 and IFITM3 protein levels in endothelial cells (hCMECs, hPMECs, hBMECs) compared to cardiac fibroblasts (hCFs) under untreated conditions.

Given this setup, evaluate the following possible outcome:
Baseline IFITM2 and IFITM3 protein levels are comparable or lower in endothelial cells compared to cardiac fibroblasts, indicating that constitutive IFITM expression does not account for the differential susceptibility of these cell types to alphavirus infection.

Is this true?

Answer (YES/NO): NO